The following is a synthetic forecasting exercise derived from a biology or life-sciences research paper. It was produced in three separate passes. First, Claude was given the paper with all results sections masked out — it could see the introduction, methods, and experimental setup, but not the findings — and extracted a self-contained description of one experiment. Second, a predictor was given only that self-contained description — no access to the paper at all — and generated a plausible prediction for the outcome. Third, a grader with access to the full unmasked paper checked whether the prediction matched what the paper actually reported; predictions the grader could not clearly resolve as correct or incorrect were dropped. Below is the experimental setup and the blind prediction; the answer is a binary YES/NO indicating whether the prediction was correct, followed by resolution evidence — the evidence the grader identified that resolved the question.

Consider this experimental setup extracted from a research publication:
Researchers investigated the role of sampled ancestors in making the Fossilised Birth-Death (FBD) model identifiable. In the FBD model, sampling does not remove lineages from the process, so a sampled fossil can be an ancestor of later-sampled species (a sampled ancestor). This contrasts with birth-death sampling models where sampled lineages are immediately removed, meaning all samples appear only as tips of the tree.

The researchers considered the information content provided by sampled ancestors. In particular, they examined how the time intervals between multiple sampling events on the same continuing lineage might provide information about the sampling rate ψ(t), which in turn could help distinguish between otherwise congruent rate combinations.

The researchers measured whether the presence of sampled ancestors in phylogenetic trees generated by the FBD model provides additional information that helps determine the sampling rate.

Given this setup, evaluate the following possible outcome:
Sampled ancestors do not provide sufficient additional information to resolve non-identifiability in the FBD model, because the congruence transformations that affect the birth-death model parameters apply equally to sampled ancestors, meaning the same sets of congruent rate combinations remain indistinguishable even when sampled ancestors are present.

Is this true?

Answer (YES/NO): NO